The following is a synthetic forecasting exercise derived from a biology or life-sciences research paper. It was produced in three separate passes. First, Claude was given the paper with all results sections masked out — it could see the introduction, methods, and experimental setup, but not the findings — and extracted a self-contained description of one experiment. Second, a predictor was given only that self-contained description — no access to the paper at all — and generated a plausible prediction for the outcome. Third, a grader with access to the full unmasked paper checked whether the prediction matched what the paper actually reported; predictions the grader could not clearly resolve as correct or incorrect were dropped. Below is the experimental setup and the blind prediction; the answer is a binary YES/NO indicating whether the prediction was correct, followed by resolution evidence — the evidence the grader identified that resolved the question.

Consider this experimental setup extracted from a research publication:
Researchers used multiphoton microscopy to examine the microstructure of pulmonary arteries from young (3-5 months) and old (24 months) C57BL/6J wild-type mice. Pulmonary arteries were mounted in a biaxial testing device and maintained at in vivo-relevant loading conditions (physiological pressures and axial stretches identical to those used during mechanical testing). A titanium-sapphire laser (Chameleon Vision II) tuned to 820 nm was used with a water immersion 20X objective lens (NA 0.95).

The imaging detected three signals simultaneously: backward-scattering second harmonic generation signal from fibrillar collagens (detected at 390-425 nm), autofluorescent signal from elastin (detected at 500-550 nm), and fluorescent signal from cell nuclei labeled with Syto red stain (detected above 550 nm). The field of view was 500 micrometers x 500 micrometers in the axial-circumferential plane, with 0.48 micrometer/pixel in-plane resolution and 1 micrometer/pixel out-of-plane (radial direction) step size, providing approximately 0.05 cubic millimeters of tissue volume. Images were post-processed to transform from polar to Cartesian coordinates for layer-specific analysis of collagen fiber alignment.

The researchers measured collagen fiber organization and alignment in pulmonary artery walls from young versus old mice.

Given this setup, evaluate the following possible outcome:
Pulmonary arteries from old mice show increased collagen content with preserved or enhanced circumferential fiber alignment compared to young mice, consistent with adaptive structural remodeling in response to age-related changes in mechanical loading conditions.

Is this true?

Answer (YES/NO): NO